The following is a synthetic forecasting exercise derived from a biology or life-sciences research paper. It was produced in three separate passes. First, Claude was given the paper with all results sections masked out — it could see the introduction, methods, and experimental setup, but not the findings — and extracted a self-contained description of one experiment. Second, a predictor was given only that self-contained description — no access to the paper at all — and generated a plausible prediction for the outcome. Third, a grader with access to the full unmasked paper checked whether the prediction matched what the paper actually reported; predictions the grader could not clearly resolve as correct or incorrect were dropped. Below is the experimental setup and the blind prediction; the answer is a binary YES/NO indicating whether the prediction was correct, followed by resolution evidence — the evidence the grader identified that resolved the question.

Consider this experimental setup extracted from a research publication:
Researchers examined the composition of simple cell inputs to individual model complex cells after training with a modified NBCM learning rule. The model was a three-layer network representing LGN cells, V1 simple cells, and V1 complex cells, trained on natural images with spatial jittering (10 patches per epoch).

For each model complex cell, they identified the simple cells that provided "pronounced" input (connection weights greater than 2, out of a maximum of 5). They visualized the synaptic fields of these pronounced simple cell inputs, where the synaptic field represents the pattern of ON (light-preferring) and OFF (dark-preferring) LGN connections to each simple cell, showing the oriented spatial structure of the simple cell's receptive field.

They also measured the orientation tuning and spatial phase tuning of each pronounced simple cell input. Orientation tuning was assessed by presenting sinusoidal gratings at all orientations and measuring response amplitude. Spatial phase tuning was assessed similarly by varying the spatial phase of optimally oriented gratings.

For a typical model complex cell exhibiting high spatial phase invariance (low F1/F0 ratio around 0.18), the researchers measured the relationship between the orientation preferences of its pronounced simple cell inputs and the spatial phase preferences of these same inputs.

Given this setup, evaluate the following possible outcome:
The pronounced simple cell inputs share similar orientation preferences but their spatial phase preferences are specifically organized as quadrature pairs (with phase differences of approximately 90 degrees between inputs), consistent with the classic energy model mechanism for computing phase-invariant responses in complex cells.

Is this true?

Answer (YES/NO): NO